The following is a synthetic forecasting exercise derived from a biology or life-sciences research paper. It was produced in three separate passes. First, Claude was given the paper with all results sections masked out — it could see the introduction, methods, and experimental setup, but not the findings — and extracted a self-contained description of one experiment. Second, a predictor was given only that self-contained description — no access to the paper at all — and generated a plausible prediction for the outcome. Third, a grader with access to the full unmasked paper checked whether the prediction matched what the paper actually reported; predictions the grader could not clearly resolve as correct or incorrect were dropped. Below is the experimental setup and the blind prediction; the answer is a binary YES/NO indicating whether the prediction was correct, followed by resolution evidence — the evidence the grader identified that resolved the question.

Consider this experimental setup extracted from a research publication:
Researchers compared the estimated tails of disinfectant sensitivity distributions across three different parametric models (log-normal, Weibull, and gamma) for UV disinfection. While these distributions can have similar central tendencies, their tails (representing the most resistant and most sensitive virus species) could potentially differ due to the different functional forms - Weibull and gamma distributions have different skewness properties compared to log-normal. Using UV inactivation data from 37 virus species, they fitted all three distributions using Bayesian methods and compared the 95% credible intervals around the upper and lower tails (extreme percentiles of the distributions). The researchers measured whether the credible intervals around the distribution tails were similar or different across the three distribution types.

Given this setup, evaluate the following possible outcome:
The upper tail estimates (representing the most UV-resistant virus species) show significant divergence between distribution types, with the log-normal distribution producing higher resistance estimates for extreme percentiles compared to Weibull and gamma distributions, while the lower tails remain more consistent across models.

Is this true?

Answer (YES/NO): NO